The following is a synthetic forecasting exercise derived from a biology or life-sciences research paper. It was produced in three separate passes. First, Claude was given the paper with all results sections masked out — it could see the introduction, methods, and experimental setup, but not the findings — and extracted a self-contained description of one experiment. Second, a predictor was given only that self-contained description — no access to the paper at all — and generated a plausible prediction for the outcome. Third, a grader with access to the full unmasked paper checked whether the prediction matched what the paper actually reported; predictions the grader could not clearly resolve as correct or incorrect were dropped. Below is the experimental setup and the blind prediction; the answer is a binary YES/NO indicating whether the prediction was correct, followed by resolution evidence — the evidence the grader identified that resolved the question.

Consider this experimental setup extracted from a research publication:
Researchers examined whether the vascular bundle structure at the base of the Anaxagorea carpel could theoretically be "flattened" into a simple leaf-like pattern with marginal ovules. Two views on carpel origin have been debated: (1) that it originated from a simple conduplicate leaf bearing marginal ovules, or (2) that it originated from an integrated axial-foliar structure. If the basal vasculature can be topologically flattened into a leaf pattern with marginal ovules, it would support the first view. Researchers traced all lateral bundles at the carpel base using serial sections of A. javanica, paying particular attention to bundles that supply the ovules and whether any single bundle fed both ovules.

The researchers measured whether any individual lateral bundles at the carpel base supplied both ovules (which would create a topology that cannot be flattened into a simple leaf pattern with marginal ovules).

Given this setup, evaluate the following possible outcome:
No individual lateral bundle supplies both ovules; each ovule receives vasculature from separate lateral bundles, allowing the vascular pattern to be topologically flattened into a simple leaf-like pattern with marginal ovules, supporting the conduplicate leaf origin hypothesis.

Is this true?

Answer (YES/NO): NO